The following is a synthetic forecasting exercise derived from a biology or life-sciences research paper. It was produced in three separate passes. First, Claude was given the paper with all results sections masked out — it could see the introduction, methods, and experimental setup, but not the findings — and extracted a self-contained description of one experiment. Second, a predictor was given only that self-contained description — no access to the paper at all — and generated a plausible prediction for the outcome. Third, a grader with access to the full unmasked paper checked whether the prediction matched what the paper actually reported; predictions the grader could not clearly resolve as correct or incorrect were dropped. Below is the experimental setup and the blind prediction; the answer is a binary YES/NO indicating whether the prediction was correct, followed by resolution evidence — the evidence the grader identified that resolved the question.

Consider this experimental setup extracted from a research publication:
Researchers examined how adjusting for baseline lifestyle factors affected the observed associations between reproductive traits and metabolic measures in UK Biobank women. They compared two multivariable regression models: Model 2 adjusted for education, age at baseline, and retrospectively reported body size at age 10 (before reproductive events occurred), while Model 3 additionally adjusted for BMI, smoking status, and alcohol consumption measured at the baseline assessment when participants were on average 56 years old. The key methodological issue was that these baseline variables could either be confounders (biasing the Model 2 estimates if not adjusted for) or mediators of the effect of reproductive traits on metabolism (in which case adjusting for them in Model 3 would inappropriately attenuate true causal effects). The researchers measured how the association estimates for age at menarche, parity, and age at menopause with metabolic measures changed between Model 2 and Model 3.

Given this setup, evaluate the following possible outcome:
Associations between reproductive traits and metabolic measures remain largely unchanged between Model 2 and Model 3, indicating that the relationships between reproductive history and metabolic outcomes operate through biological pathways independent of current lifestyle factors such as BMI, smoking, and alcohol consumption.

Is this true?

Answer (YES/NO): NO